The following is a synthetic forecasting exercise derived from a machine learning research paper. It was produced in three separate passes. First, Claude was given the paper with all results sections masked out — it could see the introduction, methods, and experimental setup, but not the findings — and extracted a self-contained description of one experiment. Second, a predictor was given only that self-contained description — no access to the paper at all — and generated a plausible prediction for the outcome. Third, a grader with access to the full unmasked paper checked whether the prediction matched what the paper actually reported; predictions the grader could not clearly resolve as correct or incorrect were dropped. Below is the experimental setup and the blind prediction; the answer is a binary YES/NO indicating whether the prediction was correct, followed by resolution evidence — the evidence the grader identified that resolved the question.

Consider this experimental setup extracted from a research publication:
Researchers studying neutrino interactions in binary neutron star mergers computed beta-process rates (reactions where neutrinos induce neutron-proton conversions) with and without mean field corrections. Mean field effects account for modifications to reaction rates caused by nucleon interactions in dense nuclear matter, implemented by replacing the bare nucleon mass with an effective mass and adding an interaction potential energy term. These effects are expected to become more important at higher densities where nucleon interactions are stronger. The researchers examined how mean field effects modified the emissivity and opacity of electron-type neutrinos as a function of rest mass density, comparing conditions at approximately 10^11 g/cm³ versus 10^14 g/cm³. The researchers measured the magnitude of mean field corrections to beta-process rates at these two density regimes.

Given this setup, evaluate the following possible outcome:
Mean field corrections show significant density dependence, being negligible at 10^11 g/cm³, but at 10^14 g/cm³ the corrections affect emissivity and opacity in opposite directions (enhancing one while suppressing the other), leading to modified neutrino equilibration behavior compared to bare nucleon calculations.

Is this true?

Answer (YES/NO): NO